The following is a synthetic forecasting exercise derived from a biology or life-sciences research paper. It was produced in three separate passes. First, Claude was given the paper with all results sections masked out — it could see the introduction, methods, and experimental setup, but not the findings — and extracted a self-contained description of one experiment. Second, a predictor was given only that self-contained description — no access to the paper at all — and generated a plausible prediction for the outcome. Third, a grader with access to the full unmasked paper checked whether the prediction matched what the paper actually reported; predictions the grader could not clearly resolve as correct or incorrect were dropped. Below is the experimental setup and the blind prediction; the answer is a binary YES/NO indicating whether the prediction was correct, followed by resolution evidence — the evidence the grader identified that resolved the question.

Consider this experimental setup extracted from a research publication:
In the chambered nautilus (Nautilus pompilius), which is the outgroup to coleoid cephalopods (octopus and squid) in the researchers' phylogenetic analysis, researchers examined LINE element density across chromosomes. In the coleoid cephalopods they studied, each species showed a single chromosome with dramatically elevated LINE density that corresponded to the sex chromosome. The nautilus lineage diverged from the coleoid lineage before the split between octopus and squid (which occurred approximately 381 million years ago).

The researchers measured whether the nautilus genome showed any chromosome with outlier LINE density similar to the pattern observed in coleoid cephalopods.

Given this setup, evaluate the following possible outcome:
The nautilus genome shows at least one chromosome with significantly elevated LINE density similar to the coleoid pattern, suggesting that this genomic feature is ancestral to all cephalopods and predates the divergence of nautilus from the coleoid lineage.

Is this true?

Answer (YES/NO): NO